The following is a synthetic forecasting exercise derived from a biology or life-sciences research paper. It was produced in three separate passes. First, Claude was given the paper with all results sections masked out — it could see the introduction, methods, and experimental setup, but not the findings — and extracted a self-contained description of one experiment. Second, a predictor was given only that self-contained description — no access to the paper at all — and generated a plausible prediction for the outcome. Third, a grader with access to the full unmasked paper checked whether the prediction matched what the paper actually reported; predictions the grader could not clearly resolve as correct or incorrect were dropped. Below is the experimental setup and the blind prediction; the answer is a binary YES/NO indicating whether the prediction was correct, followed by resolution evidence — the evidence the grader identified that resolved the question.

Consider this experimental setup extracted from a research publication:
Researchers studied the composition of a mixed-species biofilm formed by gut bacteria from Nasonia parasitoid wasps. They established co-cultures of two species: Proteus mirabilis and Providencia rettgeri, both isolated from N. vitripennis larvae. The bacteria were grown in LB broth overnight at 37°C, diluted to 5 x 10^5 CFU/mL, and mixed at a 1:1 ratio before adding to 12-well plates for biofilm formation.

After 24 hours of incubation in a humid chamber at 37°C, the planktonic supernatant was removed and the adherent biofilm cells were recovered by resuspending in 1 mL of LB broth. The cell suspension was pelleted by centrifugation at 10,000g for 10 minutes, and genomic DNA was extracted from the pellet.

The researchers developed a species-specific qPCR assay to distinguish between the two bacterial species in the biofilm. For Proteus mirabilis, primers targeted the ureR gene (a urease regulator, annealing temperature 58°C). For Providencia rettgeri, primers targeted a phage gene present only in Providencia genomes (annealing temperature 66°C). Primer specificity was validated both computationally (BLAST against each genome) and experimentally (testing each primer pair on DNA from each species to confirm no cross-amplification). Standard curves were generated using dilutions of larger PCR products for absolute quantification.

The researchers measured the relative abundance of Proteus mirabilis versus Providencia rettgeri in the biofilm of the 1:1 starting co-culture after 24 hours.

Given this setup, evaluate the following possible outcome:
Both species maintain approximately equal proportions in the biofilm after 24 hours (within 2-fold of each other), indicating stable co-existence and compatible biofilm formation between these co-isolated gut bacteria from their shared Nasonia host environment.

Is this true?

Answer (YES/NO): NO